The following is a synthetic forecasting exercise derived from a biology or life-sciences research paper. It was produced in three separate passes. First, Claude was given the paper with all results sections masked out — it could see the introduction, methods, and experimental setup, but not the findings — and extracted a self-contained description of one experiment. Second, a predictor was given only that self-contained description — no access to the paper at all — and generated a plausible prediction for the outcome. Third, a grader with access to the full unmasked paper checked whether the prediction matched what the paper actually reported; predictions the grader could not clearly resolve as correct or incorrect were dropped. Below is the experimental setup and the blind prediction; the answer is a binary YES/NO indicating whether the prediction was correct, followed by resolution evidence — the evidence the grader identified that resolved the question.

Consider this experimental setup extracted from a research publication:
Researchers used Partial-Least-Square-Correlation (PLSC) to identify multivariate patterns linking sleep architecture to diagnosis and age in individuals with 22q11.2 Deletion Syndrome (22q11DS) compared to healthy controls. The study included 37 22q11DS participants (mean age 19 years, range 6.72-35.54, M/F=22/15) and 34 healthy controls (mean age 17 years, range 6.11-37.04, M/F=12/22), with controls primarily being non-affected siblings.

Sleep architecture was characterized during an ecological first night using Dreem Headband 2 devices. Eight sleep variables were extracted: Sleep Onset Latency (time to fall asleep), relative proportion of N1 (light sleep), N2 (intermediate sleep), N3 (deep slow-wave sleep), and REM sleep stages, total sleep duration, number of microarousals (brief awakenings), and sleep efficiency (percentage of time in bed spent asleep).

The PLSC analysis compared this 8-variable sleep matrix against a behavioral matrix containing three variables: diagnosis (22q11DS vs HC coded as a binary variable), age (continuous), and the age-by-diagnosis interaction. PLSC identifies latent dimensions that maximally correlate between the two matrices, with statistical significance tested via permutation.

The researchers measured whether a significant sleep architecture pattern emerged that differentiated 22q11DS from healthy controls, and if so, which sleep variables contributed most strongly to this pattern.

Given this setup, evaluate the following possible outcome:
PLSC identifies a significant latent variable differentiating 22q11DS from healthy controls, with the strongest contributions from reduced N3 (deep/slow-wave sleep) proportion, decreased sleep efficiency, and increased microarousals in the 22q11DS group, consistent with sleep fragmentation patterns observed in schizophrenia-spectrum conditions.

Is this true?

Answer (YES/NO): YES